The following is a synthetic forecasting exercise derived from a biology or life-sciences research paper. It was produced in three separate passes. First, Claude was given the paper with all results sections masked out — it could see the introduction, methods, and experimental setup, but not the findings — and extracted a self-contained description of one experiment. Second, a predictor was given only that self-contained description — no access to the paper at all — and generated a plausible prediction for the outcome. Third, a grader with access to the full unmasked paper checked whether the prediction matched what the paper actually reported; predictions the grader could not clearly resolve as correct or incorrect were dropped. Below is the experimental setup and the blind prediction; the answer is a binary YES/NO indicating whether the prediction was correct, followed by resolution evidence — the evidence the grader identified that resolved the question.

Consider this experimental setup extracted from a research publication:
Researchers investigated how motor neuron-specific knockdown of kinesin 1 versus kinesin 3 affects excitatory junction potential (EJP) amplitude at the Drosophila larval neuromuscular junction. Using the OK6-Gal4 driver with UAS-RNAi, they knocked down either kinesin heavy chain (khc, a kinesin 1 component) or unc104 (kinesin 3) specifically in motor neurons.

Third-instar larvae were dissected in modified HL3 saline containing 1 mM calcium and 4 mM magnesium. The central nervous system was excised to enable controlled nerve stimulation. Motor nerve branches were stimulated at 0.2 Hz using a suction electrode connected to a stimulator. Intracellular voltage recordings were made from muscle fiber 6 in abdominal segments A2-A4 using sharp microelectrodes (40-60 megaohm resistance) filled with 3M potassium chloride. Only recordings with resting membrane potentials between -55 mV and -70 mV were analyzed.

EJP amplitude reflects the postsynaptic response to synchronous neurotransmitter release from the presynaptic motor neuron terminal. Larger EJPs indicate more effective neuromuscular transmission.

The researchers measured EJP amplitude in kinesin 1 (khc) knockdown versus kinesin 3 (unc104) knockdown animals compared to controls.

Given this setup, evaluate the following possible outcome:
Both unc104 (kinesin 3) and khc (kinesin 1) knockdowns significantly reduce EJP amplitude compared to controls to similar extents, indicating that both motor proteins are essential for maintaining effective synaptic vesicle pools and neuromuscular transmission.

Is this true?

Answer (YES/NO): NO